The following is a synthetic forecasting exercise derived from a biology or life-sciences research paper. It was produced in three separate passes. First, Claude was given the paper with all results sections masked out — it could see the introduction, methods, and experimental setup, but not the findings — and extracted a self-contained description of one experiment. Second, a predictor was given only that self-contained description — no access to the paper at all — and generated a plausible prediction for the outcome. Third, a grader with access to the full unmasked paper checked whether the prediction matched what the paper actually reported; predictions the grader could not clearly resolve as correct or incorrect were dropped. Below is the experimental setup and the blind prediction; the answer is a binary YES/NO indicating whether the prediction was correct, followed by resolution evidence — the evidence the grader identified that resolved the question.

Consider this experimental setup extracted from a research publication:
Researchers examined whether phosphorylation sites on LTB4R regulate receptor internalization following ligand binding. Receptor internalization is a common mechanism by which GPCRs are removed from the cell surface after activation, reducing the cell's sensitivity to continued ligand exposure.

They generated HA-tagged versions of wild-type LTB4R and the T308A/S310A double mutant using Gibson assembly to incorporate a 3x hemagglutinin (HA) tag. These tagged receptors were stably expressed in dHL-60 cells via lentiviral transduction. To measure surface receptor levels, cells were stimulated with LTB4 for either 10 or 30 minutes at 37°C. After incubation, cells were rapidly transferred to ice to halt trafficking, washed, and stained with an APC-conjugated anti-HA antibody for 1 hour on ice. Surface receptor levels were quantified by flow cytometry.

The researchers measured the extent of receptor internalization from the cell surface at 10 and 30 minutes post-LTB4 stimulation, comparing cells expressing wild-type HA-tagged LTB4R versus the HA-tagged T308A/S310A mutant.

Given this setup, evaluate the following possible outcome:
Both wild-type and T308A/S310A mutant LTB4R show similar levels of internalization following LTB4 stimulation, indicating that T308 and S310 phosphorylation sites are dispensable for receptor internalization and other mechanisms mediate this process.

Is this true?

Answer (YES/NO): NO